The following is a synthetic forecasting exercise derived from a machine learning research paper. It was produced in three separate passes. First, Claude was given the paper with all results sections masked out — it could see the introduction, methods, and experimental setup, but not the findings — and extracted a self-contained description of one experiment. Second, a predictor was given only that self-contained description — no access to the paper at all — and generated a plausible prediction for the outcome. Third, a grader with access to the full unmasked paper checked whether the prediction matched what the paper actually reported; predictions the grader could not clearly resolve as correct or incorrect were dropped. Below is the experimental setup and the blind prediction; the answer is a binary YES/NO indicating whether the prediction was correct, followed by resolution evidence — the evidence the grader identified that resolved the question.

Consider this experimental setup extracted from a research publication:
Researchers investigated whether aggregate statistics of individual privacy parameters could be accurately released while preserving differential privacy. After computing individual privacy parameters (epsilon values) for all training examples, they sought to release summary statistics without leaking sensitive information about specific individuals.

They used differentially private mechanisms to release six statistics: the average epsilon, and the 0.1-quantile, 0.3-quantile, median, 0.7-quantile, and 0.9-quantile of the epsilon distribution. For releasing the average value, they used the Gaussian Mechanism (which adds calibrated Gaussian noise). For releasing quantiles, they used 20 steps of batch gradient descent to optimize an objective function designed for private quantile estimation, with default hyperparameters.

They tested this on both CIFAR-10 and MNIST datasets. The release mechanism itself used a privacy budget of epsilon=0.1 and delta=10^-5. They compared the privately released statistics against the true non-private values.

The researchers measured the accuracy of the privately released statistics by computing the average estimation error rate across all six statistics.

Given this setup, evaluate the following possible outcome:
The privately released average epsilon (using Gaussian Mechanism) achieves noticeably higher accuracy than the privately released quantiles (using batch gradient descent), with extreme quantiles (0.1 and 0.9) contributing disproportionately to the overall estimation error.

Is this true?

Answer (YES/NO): NO